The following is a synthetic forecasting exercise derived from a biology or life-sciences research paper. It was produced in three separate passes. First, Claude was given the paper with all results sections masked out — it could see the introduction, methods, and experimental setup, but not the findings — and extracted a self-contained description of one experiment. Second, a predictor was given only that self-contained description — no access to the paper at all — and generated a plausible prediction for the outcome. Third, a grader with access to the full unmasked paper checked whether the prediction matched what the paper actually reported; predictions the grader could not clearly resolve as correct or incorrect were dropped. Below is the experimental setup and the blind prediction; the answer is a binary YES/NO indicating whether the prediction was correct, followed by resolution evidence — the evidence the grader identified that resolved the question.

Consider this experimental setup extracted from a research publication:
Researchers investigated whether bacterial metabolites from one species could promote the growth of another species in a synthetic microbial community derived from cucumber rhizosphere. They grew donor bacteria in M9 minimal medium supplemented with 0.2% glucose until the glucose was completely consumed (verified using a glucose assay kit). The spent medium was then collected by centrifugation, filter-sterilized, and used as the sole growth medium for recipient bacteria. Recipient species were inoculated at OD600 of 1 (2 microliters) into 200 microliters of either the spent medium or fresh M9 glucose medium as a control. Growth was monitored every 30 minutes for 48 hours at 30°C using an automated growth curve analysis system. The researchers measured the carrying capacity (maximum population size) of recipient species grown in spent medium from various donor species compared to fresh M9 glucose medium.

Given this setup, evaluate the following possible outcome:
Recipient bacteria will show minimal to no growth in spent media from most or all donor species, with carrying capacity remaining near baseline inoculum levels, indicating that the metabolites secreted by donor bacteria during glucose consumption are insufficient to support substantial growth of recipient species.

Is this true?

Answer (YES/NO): NO